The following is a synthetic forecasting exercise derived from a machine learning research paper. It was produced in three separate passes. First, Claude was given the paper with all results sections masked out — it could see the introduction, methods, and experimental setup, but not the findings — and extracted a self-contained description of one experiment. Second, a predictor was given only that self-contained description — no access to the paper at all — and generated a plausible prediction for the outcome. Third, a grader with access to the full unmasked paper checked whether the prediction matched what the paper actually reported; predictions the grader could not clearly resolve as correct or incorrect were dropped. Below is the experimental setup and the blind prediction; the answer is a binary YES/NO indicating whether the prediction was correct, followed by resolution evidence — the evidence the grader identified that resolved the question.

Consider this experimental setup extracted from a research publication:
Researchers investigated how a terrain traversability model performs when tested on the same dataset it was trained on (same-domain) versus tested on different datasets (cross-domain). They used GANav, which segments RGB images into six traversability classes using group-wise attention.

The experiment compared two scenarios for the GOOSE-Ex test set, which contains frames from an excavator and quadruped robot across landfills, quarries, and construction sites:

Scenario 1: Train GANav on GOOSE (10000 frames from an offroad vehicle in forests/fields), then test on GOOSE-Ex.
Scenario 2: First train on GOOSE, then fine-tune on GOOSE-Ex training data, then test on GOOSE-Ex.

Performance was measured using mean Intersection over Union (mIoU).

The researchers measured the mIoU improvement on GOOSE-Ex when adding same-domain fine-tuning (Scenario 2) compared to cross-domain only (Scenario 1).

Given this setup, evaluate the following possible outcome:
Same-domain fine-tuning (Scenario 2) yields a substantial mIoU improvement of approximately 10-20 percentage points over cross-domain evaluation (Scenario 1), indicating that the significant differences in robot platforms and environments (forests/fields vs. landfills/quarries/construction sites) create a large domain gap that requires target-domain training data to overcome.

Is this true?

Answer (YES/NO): NO